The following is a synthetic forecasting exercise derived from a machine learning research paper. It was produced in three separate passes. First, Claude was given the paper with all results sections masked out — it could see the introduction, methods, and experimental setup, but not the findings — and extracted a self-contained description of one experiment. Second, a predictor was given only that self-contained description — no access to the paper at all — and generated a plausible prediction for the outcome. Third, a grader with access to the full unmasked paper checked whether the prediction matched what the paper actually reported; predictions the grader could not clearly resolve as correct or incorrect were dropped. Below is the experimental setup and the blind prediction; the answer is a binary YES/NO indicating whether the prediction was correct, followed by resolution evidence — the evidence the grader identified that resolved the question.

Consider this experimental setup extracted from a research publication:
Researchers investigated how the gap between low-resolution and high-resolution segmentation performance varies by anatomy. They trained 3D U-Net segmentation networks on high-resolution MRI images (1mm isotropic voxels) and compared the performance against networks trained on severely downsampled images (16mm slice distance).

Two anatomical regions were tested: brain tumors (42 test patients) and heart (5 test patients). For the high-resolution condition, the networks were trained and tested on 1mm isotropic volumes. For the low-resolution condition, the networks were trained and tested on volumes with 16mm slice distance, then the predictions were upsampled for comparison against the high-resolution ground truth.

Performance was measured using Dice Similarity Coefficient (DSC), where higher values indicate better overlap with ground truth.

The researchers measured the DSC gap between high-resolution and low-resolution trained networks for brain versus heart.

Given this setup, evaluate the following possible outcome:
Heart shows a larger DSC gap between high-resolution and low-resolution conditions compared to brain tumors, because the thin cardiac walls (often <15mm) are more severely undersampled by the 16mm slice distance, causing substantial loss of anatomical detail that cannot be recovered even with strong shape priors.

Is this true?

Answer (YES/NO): YES